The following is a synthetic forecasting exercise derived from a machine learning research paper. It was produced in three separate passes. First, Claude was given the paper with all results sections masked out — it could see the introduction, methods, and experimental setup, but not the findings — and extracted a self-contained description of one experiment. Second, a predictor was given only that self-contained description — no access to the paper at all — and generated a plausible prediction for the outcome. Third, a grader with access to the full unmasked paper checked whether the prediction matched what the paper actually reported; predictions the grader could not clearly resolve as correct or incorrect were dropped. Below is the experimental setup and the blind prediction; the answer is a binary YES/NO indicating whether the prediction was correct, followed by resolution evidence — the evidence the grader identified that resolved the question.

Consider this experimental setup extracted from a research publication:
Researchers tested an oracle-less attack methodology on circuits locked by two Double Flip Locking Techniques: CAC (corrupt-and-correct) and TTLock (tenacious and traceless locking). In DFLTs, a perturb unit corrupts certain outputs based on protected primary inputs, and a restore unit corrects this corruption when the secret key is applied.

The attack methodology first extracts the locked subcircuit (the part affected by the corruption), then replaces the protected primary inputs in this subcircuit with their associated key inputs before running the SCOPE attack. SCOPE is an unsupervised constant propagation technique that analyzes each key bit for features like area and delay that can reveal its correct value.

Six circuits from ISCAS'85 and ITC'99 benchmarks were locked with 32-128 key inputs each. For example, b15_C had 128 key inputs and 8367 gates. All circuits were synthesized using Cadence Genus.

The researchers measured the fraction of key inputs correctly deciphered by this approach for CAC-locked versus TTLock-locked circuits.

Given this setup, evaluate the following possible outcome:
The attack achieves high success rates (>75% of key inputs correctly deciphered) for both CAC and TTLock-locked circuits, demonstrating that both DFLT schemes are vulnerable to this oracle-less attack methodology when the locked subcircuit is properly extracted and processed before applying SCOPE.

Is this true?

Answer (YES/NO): NO